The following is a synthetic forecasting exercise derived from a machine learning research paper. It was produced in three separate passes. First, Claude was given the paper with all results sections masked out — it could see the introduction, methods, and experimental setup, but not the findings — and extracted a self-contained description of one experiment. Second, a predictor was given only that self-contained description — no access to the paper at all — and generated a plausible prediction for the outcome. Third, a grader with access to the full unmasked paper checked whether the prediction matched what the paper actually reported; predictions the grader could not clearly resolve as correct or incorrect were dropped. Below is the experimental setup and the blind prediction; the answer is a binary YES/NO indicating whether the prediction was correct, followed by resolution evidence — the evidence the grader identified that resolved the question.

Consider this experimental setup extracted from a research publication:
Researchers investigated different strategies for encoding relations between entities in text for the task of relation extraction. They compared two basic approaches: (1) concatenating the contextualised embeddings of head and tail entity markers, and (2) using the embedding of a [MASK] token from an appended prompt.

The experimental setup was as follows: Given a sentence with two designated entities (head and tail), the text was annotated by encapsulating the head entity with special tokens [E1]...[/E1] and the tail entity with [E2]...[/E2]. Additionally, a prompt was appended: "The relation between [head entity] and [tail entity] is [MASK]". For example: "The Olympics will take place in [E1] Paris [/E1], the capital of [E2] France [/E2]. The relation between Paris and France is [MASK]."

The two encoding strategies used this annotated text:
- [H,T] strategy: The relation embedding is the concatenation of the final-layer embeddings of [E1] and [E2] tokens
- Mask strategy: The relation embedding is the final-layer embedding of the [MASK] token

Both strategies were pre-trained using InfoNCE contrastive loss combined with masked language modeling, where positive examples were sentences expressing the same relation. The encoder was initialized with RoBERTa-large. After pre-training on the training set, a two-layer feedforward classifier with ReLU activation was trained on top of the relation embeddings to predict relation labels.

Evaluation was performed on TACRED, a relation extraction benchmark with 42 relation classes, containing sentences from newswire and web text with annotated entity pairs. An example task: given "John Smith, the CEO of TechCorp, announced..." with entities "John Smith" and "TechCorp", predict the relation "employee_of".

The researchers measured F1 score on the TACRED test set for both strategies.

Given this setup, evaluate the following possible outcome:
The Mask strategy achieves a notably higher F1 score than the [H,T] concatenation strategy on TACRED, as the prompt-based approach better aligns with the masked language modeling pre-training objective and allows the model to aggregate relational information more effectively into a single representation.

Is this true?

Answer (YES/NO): NO